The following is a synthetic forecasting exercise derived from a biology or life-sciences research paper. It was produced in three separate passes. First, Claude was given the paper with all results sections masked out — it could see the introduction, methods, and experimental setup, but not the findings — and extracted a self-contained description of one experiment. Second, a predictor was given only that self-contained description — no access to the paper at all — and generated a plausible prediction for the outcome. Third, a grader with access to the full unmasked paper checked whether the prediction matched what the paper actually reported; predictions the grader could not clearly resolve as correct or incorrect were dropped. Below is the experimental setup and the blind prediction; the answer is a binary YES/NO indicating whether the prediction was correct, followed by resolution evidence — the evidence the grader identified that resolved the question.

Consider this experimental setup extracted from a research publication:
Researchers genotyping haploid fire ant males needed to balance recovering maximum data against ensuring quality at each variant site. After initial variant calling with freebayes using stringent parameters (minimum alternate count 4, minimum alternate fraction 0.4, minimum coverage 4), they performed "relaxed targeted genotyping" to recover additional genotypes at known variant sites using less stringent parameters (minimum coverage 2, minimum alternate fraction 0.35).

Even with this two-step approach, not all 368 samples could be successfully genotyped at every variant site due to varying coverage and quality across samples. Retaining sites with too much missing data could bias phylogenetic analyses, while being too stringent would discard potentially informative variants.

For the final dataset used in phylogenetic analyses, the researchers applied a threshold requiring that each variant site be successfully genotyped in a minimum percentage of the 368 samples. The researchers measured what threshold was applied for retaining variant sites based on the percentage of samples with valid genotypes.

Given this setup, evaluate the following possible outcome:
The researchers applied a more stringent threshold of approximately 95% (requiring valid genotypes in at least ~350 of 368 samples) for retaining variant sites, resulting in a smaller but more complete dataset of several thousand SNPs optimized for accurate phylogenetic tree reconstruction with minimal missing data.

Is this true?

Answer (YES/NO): NO